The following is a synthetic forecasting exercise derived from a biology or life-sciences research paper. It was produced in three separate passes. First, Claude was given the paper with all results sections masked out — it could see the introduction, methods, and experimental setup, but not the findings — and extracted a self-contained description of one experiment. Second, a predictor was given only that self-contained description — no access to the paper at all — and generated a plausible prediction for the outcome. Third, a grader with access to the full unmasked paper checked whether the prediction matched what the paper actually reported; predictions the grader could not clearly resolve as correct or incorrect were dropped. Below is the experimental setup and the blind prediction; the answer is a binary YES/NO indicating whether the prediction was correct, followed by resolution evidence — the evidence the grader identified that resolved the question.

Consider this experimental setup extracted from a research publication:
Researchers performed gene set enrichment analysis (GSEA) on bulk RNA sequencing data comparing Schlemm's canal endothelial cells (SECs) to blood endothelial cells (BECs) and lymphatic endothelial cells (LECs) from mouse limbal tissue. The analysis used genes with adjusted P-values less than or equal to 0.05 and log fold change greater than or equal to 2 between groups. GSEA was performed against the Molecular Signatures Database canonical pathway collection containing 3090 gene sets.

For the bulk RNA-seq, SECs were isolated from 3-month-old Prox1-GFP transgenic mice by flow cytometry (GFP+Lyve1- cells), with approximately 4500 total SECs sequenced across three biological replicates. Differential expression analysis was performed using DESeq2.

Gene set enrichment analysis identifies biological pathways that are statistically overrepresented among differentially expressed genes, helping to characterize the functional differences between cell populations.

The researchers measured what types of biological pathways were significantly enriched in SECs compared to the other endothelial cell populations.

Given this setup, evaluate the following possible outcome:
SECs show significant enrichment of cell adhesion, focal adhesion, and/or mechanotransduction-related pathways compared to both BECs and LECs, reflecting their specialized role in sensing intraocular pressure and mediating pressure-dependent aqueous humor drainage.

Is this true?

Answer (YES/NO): YES